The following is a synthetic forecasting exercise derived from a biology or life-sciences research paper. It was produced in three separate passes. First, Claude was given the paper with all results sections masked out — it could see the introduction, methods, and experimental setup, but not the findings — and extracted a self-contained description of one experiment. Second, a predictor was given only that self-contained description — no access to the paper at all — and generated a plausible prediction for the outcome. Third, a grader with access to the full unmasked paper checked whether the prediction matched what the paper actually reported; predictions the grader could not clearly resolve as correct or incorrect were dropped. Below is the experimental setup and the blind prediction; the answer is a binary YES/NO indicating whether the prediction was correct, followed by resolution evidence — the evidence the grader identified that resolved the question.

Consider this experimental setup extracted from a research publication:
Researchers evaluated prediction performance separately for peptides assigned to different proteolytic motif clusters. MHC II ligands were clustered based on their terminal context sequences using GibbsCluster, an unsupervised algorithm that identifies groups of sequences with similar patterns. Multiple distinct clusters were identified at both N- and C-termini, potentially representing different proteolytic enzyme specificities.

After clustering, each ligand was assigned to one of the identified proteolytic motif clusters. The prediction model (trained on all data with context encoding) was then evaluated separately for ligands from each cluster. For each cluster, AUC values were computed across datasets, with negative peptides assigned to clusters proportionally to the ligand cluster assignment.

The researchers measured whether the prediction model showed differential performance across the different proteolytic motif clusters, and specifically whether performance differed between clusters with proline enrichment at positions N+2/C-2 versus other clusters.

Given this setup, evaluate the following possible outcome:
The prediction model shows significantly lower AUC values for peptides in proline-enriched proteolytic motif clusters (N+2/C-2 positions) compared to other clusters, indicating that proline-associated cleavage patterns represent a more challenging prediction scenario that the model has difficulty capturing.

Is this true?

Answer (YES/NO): NO